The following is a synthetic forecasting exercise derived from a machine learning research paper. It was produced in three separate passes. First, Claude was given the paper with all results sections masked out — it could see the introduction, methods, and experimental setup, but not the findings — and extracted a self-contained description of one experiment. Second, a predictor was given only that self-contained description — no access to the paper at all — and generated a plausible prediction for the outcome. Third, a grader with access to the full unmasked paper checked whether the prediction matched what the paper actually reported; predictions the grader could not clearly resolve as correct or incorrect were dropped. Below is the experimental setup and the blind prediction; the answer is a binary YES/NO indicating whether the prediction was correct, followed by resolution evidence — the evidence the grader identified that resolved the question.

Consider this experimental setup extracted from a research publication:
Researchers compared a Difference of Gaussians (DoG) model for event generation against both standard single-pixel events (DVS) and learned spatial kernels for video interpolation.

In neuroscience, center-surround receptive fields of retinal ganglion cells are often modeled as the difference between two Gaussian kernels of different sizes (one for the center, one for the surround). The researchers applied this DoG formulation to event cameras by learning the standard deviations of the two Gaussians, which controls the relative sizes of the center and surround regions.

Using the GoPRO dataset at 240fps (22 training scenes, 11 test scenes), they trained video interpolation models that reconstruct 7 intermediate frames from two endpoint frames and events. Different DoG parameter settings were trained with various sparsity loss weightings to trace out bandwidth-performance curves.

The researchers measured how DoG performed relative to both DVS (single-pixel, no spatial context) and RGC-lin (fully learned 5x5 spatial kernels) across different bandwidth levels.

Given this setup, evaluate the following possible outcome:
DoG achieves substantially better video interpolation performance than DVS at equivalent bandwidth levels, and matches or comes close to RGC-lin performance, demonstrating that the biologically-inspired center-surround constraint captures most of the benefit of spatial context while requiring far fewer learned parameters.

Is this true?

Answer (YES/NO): NO